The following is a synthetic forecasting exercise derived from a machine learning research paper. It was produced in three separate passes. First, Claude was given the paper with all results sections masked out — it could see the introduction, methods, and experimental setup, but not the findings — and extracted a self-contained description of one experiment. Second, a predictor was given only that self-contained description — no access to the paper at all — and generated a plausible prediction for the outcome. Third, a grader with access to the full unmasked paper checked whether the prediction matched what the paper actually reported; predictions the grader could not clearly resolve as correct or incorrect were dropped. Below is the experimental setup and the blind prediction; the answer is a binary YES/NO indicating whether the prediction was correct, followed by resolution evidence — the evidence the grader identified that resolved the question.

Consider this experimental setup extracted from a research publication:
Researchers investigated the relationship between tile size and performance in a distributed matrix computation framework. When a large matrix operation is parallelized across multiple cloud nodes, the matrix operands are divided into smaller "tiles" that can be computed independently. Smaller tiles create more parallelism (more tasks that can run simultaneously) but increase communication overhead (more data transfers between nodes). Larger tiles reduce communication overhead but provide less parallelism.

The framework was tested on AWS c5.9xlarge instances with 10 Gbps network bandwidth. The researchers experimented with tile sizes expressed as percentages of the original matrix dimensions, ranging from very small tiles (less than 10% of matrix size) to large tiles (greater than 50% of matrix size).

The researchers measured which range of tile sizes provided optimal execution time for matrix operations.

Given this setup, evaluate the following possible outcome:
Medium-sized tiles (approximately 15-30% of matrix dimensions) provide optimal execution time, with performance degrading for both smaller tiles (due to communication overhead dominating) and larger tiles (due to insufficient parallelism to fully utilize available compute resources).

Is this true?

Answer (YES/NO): NO